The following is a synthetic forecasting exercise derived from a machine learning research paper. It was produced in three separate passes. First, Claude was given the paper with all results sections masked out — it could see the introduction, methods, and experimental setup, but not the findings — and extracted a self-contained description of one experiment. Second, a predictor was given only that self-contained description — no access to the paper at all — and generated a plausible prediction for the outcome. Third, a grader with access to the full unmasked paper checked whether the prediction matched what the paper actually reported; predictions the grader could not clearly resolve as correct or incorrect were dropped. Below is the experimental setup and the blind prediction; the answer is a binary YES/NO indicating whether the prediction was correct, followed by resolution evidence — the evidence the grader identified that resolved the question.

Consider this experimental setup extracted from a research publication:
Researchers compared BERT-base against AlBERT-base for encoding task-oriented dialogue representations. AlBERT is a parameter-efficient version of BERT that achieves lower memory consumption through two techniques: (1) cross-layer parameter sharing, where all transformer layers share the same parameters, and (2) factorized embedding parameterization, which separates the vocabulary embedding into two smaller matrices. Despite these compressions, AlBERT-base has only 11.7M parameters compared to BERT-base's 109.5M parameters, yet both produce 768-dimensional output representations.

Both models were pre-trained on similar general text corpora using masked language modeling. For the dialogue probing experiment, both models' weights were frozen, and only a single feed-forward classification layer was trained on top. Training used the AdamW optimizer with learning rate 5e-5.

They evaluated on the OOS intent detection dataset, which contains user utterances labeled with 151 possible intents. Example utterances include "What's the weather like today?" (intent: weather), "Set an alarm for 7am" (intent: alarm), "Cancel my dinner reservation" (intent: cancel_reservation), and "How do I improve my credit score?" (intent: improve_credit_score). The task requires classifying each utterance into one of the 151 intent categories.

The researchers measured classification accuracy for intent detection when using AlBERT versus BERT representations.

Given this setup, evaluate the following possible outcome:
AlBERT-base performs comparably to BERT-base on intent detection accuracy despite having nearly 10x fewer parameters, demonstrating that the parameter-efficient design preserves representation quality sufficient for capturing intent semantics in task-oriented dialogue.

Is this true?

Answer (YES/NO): NO